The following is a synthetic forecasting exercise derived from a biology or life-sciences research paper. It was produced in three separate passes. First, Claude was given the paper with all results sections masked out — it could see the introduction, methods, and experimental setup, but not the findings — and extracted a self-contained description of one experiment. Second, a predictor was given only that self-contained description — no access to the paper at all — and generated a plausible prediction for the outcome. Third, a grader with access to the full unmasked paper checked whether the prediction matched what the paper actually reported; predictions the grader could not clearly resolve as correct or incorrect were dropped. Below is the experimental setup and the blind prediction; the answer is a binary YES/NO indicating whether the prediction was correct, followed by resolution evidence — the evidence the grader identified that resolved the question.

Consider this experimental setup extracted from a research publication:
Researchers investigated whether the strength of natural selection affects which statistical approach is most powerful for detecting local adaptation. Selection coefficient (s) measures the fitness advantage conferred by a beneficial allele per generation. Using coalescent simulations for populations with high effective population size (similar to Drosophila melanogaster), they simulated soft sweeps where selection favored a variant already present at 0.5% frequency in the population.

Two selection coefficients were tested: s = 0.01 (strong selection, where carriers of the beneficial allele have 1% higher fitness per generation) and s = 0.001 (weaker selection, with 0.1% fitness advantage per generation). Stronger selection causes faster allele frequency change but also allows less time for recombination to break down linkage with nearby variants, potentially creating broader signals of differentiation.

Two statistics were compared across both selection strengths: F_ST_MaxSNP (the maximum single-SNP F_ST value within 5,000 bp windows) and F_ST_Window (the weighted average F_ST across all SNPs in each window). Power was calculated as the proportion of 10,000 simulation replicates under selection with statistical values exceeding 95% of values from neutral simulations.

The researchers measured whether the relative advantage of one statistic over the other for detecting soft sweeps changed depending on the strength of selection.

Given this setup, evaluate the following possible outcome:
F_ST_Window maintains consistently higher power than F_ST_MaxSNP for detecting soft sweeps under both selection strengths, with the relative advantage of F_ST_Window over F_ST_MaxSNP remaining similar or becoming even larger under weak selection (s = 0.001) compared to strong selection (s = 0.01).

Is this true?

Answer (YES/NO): NO